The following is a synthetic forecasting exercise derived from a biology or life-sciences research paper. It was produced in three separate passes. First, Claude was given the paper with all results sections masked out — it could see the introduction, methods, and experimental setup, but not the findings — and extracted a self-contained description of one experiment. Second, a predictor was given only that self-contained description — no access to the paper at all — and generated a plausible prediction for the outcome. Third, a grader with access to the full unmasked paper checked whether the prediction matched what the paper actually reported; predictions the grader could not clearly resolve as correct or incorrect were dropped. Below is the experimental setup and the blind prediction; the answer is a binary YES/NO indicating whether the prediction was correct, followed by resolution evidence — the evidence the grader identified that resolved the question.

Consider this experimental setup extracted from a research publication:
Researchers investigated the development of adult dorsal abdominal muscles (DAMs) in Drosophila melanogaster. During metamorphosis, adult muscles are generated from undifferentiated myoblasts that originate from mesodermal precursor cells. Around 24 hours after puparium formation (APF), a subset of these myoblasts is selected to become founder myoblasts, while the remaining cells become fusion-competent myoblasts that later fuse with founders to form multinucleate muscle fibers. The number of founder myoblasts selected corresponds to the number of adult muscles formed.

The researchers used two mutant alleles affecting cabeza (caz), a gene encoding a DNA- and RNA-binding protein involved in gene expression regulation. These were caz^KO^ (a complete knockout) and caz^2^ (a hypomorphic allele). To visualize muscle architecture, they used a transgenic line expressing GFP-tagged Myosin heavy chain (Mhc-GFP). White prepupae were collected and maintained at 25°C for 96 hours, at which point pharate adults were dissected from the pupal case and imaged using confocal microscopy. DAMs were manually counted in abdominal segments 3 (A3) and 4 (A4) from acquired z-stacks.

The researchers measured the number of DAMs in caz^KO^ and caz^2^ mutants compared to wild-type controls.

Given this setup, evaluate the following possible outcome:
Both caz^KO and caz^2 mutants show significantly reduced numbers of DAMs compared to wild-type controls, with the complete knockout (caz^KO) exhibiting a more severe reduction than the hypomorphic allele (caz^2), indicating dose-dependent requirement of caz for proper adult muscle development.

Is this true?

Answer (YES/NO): NO